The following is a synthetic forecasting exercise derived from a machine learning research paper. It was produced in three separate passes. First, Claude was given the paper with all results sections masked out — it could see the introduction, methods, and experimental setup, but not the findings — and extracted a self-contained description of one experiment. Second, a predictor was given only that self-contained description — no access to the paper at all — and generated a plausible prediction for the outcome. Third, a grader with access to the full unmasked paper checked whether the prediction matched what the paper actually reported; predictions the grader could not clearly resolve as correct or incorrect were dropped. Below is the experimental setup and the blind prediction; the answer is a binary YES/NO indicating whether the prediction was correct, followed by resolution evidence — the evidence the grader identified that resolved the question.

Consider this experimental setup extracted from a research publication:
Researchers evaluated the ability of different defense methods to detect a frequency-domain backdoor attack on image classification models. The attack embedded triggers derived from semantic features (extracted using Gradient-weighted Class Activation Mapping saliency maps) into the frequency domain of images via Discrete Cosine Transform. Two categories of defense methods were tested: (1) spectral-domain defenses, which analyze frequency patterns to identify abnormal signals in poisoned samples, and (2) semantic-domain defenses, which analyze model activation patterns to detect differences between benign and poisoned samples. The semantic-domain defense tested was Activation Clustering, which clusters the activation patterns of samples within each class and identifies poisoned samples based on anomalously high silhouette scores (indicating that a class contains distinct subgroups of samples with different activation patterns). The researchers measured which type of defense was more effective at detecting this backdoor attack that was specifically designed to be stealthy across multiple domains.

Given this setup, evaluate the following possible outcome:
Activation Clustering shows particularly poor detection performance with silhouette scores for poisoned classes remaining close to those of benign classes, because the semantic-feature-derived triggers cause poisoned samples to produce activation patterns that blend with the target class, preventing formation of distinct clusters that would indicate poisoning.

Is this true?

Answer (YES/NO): NO